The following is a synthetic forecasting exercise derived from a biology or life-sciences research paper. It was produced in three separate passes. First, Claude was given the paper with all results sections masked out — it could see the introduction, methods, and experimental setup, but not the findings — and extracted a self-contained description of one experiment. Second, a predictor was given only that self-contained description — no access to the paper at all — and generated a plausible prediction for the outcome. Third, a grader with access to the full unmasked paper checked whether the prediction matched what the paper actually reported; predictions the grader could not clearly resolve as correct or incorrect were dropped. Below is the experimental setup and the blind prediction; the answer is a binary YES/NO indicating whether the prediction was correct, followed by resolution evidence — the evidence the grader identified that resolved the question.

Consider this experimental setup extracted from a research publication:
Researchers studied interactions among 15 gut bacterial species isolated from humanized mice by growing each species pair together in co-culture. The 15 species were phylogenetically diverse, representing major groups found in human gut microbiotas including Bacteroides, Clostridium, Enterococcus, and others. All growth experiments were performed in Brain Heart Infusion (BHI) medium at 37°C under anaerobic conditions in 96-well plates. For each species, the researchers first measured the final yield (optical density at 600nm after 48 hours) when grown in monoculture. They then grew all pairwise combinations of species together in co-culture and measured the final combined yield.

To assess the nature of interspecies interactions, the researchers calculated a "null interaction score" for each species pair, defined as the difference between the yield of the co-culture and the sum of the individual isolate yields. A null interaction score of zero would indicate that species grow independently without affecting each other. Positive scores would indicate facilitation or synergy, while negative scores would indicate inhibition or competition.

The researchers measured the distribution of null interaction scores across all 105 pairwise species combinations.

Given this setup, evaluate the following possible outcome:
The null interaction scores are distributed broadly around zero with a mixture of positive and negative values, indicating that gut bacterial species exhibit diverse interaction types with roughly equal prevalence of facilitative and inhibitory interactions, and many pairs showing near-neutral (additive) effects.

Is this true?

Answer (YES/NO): NO